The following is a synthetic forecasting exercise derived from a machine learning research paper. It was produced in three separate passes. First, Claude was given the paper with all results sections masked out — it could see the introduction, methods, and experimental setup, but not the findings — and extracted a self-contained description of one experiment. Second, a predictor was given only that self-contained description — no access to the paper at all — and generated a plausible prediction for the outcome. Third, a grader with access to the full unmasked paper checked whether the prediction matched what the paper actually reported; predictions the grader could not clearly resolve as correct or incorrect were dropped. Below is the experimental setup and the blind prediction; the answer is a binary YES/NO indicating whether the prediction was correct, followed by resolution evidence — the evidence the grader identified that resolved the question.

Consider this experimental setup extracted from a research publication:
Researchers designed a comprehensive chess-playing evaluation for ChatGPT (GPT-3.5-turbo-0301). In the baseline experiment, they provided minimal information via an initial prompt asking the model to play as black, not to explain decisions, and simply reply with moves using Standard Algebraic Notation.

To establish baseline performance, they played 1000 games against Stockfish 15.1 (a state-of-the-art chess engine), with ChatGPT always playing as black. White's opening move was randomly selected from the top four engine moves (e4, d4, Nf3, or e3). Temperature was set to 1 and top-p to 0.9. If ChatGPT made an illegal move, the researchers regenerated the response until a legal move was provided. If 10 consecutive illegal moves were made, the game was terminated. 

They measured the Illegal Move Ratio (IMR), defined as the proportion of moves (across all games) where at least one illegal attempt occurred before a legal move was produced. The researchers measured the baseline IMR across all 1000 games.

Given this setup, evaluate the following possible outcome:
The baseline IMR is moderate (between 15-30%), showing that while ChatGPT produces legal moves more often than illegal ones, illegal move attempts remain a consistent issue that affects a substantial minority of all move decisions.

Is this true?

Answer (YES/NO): YES